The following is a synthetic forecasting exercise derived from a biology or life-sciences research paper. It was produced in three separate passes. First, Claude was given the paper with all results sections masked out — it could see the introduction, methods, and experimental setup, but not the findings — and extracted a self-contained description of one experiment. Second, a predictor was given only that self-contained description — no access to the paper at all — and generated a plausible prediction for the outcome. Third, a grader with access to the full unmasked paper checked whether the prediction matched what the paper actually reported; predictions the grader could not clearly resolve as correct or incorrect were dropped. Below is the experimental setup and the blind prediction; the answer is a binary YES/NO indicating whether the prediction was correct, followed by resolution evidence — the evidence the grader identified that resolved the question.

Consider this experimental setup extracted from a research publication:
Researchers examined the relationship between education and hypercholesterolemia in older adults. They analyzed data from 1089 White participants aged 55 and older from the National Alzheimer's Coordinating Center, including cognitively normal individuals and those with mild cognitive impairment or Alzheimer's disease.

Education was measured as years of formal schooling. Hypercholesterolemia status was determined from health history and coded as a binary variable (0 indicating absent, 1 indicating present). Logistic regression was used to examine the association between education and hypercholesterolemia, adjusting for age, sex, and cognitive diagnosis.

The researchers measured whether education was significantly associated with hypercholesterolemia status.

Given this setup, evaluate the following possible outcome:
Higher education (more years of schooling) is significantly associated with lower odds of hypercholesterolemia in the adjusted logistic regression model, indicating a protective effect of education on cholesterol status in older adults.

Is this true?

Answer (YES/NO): YES